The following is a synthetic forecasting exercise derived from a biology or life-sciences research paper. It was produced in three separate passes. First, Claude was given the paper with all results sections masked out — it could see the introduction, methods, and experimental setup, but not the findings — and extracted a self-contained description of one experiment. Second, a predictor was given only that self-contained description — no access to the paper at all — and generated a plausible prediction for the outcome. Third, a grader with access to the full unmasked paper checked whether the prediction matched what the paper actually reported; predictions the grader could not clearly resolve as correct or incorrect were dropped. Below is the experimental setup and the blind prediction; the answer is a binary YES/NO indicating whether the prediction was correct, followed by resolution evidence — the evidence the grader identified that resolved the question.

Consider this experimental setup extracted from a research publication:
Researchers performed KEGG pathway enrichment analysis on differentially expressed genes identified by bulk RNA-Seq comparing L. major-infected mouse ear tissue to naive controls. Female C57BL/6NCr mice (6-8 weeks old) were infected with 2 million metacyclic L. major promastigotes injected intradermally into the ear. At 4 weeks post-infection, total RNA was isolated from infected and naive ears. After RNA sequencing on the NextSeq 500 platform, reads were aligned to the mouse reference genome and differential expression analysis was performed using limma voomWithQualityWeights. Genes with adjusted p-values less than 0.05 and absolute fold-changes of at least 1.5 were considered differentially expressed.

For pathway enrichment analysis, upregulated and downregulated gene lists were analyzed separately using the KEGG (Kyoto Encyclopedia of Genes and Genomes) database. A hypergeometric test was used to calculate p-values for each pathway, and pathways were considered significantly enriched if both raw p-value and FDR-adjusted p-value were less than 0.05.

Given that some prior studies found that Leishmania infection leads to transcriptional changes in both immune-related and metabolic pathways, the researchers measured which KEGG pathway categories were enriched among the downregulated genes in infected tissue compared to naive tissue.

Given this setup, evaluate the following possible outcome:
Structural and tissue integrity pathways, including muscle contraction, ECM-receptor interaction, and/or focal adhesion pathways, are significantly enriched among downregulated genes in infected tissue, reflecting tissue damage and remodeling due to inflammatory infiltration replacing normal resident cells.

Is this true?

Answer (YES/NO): YES